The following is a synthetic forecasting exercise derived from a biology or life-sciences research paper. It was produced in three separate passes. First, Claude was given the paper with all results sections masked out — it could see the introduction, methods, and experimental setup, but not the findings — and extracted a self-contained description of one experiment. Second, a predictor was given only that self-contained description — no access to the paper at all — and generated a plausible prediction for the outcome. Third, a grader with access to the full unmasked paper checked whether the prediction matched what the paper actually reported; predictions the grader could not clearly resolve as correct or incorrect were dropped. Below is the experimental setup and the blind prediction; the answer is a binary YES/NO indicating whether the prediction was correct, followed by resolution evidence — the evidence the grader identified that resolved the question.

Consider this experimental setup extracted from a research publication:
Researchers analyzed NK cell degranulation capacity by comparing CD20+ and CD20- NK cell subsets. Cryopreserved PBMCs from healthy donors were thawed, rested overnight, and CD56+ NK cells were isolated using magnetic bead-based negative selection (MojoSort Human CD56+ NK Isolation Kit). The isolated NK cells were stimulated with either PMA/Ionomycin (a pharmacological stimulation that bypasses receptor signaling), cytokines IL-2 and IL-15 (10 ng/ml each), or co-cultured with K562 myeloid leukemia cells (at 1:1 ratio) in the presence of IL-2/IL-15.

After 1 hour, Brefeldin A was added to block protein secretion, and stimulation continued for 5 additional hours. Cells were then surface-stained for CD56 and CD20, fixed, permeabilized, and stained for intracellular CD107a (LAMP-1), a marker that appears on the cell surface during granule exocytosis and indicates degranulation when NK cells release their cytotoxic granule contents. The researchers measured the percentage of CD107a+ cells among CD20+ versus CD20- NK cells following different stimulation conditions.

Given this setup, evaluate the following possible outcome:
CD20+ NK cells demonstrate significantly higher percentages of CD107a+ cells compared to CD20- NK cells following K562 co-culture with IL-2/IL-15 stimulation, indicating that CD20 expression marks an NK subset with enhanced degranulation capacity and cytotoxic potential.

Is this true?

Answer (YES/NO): YES